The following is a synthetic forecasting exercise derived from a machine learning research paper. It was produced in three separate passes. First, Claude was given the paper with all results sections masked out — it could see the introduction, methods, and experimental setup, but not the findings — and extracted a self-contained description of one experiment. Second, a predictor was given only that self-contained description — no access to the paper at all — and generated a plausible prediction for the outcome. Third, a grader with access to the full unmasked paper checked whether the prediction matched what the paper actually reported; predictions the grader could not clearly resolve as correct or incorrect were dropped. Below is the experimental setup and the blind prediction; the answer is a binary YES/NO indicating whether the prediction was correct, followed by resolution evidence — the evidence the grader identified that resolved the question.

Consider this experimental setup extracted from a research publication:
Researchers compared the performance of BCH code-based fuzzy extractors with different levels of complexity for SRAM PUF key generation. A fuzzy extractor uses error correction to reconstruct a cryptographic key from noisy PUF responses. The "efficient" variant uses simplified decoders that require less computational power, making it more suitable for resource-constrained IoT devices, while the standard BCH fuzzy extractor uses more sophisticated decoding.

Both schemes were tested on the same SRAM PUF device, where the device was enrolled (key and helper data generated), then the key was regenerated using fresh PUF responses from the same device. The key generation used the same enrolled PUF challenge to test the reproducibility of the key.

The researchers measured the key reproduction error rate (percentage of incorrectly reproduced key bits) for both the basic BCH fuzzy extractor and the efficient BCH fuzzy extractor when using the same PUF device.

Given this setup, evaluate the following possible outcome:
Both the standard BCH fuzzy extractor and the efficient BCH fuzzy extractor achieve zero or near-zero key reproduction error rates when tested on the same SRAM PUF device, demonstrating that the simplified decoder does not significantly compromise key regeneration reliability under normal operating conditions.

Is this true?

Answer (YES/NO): NO